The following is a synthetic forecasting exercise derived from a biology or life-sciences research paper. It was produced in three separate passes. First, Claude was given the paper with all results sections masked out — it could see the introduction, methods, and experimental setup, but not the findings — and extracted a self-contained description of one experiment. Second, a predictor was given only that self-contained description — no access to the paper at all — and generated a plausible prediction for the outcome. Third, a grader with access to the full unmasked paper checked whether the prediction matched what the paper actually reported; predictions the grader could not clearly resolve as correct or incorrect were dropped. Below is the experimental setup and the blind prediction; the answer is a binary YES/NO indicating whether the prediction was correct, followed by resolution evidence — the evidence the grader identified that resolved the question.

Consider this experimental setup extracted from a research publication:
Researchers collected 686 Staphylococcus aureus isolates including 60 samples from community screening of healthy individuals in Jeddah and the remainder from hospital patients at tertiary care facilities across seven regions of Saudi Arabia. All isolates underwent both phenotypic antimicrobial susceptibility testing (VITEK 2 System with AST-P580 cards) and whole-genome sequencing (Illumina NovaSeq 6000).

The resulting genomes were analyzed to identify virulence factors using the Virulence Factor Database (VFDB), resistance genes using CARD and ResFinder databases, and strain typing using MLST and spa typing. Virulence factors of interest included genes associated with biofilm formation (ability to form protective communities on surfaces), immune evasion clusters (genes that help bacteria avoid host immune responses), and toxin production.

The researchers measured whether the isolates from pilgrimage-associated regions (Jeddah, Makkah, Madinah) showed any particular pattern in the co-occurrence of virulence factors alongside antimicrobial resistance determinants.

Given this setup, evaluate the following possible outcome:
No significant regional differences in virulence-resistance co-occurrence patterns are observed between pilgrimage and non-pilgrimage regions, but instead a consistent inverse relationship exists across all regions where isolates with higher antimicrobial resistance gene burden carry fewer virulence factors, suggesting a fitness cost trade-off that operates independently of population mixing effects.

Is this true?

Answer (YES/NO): NO